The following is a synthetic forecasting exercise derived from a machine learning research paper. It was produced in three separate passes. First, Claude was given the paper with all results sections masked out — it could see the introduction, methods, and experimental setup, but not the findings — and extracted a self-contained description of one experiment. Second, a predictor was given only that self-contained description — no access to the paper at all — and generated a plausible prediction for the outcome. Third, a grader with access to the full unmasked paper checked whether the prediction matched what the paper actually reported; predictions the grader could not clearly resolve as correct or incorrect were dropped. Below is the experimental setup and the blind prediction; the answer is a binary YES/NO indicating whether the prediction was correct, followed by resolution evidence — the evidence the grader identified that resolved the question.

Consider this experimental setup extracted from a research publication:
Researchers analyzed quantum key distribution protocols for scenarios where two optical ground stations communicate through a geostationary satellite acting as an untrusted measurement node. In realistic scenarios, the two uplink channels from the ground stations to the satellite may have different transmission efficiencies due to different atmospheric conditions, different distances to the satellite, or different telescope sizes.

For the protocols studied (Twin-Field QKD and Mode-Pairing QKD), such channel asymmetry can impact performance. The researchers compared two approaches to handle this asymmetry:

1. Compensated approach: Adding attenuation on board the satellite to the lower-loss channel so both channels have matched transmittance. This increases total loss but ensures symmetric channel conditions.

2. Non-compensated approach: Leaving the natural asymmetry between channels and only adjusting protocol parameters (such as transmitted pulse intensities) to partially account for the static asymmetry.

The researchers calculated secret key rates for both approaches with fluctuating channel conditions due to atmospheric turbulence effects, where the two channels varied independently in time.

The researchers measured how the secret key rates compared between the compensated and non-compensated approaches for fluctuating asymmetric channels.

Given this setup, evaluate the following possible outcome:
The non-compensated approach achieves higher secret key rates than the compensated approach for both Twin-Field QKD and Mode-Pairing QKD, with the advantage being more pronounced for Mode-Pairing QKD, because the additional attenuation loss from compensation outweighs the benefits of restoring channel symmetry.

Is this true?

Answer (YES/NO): NO